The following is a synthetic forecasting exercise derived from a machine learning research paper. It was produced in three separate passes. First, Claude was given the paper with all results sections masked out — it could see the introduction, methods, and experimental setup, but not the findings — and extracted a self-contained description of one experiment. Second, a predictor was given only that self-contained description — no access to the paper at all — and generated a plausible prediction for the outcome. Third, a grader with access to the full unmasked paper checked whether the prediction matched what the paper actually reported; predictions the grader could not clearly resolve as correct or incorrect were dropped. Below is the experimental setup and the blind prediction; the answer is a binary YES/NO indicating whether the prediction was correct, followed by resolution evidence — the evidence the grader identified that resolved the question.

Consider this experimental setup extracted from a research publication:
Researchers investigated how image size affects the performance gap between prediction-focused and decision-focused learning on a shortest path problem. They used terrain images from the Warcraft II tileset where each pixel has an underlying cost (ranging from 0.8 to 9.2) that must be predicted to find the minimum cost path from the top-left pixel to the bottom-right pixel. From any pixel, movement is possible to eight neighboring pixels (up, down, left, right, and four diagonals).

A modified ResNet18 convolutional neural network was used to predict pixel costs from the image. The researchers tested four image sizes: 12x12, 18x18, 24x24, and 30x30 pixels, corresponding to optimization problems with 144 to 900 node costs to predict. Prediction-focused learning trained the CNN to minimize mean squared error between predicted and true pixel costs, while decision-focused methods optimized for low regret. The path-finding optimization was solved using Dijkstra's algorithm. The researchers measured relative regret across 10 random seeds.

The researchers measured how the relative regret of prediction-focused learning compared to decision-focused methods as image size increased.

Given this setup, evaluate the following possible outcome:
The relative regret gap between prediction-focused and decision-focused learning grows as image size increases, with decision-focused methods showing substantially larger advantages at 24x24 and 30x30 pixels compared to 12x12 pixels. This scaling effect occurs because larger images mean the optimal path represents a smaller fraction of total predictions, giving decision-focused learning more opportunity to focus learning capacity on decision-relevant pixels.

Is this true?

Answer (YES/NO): YES